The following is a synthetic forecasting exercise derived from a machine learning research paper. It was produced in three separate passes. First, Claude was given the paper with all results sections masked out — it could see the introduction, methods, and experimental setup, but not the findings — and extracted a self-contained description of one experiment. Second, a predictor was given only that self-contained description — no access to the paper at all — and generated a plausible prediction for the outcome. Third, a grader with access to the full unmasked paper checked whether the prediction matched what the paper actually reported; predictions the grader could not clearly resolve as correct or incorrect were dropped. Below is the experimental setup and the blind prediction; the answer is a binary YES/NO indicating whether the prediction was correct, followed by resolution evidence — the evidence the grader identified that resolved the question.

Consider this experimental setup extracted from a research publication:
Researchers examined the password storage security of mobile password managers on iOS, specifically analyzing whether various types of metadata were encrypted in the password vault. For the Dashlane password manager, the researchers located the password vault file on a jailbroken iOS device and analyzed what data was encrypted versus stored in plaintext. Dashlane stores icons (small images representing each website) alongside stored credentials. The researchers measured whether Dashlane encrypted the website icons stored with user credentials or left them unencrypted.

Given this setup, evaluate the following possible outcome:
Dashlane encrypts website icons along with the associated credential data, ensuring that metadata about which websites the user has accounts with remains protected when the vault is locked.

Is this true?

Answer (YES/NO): NO